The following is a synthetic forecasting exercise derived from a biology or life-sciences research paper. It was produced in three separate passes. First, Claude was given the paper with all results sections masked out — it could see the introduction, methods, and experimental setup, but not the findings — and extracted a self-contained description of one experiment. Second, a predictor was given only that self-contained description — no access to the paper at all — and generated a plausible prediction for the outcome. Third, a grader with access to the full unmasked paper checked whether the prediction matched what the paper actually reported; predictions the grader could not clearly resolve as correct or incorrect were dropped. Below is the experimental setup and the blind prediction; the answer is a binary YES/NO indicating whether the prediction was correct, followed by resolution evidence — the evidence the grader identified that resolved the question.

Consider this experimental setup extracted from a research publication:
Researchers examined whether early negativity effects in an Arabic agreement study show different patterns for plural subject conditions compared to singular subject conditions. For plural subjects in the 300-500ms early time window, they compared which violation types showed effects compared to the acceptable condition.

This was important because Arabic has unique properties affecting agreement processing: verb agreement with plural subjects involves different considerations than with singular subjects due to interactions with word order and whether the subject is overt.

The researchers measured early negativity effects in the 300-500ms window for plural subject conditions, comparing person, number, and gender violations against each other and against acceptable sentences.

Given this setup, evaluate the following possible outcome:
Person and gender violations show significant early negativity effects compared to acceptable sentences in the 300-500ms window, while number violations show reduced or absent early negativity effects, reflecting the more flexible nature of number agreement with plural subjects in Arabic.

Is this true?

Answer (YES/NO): NO